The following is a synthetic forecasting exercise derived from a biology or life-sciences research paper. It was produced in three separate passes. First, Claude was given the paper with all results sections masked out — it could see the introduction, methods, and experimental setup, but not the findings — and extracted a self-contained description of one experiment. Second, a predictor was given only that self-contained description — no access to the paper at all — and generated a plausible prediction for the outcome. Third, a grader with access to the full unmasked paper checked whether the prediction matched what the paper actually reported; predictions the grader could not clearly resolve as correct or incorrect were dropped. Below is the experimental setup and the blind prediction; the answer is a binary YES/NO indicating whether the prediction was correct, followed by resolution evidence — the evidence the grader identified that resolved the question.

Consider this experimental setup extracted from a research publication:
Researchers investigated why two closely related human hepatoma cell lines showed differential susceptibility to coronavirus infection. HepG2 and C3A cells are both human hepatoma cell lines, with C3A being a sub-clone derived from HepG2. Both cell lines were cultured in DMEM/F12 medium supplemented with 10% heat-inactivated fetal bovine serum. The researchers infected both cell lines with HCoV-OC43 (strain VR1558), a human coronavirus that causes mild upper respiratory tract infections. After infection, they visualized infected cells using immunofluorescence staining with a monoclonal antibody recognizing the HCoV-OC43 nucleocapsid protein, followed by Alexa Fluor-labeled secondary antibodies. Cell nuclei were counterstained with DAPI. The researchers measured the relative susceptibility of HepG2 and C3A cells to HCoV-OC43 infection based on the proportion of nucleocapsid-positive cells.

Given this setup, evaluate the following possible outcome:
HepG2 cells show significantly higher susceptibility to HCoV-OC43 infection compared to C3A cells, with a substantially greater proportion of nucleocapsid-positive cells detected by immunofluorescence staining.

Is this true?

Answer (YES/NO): NO